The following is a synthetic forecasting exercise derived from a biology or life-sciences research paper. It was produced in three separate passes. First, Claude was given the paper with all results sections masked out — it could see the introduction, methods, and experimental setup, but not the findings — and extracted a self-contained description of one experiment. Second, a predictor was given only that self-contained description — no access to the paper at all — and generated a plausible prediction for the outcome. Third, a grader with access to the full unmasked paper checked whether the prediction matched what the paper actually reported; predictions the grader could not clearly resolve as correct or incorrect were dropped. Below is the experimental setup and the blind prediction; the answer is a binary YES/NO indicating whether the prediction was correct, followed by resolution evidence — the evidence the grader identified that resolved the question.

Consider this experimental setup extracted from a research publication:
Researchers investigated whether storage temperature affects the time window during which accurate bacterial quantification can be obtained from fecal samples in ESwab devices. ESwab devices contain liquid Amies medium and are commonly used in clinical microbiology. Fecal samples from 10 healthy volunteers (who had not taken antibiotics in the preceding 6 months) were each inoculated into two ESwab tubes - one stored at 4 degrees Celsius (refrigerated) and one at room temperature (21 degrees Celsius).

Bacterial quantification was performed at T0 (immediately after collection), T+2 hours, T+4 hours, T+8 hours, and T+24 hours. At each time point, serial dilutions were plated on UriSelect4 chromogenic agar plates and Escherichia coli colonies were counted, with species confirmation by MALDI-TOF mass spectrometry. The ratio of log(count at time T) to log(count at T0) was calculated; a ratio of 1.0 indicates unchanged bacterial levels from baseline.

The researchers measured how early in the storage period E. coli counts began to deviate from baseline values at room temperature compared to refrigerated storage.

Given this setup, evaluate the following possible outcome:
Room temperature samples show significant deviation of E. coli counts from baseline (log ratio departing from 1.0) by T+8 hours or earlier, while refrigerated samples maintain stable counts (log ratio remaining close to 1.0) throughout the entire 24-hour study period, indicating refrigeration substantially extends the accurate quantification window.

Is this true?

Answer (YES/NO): YES